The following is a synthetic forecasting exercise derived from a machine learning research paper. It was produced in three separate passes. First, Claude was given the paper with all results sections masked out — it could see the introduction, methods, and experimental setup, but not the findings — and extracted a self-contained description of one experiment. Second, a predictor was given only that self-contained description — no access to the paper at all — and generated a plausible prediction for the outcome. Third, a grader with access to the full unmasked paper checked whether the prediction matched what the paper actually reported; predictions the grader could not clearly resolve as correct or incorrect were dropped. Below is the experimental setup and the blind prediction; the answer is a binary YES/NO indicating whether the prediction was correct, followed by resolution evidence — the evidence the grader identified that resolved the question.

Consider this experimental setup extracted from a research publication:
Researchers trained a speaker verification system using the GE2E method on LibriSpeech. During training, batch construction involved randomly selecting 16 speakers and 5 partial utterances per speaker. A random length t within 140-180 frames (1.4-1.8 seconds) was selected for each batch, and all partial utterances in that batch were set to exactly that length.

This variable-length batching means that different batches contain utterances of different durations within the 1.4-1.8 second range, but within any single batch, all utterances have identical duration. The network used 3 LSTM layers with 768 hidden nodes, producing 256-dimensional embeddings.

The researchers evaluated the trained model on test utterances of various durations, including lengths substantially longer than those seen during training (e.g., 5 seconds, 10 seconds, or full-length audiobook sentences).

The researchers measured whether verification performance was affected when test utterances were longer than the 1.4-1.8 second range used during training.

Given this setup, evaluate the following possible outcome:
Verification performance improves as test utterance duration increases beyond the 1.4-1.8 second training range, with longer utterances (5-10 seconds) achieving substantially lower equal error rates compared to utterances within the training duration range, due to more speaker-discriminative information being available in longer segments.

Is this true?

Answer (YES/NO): YES